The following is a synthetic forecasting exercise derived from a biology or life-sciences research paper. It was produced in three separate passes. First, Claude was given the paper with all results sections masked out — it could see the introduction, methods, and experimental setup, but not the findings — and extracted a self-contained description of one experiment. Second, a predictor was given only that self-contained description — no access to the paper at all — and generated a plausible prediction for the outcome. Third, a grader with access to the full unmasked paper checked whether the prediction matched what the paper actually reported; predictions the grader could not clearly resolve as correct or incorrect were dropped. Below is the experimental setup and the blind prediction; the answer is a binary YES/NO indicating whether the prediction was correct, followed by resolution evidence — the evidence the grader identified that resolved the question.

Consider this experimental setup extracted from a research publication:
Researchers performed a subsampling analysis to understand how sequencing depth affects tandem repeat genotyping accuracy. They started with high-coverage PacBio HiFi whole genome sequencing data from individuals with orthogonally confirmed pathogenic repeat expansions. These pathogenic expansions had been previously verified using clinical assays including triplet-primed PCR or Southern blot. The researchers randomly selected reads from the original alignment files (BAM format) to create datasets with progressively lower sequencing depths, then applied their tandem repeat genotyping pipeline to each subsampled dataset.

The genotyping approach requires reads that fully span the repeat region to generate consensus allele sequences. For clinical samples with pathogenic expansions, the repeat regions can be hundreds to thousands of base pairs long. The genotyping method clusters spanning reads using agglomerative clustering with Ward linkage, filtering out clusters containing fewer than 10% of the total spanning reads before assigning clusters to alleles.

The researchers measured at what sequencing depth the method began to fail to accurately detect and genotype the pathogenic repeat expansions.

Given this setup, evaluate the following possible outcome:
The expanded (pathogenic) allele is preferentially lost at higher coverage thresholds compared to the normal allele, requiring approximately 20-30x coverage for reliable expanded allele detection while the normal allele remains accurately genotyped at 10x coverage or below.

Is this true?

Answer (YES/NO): NO